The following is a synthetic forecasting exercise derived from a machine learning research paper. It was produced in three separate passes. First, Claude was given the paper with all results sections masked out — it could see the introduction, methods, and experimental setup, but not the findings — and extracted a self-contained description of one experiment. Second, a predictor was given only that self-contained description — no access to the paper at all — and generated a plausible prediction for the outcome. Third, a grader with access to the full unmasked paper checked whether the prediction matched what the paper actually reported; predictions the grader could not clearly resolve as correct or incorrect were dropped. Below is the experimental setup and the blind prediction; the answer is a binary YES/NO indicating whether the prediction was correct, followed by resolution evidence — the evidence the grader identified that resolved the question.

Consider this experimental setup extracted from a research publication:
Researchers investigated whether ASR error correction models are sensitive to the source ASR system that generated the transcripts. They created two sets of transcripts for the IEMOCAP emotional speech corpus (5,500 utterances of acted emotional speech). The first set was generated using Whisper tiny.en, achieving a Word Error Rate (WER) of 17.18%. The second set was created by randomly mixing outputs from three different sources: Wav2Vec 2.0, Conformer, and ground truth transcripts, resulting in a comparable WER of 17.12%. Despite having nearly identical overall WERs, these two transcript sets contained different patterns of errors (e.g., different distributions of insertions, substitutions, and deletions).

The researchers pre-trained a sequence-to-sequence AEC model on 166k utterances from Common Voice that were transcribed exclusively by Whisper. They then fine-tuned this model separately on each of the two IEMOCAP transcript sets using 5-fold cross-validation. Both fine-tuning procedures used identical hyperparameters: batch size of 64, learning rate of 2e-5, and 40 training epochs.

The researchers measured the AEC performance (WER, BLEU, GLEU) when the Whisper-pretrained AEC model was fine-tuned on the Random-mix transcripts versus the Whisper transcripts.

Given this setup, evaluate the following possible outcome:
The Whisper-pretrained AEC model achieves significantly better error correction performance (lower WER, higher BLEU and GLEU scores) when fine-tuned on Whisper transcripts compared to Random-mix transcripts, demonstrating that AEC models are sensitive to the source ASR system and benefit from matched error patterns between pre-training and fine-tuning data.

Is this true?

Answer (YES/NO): YES